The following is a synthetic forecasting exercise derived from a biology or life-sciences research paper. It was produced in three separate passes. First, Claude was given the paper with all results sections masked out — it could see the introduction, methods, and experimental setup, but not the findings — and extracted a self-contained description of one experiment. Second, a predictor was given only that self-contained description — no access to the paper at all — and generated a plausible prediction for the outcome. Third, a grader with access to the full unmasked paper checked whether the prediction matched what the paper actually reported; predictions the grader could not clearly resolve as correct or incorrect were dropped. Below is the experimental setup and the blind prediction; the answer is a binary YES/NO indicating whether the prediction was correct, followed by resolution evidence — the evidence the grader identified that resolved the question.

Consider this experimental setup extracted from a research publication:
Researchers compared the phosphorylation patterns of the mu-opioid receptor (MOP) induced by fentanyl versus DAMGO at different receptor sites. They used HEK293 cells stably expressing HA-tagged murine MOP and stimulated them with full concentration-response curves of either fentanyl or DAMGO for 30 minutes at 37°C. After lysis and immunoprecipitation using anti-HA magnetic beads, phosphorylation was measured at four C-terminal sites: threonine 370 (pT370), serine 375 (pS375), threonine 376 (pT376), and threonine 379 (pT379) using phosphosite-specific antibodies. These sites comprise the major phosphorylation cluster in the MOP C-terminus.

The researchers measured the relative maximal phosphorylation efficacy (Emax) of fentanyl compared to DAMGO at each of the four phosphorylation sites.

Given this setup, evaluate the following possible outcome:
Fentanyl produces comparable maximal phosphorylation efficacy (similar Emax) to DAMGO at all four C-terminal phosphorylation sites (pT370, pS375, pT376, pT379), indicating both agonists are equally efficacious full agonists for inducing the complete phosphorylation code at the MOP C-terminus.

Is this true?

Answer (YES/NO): NO